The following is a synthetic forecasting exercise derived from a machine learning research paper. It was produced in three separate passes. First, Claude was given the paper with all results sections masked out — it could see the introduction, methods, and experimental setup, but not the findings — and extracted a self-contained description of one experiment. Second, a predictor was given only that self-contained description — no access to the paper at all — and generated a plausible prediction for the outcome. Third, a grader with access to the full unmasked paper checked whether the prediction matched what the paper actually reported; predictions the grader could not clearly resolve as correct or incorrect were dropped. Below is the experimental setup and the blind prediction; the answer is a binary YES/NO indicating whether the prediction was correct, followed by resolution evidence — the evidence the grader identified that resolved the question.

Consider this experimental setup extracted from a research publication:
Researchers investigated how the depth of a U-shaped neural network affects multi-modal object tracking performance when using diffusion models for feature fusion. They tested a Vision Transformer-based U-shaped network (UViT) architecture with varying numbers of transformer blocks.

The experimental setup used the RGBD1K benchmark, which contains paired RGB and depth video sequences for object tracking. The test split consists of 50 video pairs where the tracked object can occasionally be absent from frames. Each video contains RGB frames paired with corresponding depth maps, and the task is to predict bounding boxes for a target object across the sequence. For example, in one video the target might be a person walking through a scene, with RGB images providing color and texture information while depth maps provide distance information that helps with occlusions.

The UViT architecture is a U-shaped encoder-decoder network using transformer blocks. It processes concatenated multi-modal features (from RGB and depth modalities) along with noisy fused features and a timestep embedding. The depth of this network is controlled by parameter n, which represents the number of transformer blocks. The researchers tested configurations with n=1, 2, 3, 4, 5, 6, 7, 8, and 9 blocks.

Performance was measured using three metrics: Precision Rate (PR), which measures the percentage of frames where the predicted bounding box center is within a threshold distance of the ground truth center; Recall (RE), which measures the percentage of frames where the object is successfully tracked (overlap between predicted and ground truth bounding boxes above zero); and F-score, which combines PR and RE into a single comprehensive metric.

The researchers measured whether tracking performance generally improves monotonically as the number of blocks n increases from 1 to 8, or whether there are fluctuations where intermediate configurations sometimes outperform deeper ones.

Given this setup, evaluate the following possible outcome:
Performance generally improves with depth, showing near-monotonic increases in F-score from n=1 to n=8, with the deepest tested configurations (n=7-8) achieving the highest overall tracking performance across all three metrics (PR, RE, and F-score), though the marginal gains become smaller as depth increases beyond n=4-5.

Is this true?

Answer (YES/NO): NO